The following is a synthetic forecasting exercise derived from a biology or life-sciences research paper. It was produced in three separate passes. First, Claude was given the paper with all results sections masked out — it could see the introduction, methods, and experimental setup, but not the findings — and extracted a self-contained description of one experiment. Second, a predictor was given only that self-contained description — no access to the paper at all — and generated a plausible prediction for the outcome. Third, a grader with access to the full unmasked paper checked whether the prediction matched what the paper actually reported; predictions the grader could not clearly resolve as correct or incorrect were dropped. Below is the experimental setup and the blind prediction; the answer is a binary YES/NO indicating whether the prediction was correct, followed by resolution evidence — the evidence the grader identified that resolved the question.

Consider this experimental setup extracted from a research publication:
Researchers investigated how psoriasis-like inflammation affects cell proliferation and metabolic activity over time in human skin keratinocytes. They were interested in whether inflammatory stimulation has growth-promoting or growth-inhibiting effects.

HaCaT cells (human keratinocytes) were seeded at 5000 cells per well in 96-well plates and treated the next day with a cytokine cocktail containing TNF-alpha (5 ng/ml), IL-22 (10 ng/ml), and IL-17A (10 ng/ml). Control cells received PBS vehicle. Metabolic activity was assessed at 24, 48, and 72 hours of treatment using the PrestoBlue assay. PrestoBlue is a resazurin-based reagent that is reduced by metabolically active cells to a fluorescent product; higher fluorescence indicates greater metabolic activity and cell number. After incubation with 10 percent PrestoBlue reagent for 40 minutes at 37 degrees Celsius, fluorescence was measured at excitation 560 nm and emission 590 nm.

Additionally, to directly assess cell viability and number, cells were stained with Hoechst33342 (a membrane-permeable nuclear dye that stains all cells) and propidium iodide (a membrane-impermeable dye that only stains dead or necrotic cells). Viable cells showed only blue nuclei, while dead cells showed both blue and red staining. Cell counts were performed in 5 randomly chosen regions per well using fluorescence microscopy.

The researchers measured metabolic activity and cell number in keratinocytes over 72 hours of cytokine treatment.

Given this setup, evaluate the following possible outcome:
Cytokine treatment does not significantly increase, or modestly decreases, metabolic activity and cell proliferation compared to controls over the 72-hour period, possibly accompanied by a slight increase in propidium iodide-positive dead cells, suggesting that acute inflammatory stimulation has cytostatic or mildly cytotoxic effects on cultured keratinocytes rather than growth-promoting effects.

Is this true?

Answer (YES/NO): NO